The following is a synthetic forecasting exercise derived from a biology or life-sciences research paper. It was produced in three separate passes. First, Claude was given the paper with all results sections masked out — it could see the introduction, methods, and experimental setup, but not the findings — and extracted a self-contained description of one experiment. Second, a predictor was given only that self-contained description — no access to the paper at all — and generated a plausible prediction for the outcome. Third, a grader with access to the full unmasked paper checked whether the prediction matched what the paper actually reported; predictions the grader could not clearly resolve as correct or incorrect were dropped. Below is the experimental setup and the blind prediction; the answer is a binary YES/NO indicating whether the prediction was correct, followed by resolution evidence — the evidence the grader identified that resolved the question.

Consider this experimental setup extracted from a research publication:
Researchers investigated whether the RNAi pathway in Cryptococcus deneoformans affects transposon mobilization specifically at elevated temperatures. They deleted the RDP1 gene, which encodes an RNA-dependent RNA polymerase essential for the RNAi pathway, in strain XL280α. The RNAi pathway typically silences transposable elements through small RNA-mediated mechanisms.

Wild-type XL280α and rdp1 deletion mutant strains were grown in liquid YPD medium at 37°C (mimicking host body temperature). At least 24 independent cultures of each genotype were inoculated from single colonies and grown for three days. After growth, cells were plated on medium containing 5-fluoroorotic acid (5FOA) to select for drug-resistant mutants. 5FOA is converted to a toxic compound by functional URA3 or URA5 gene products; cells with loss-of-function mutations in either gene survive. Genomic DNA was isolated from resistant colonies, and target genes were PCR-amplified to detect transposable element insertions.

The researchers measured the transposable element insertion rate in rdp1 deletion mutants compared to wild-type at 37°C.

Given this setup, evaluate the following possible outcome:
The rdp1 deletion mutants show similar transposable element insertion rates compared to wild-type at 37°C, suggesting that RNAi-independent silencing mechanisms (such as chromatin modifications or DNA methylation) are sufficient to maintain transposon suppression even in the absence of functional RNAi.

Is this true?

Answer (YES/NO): NO